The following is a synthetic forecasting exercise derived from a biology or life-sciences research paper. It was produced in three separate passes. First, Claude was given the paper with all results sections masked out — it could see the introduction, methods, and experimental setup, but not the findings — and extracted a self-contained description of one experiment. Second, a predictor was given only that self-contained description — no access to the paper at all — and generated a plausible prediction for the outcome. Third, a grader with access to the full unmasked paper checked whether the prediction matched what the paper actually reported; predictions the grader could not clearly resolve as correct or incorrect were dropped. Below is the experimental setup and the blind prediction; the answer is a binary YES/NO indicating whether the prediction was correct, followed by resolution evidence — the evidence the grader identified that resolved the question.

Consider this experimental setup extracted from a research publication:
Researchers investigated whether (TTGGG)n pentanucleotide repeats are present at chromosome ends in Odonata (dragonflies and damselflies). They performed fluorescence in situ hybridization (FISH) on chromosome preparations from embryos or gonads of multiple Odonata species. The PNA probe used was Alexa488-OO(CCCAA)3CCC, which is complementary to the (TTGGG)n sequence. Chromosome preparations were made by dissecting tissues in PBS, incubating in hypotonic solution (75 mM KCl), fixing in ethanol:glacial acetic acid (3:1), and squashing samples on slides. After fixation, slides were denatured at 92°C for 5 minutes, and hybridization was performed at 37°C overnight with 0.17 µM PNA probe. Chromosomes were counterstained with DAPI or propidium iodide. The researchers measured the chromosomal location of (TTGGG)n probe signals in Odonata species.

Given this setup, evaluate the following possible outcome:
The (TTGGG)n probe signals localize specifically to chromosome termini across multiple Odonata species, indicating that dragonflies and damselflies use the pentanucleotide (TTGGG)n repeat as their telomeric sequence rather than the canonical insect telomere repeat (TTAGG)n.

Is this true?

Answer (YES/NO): YES